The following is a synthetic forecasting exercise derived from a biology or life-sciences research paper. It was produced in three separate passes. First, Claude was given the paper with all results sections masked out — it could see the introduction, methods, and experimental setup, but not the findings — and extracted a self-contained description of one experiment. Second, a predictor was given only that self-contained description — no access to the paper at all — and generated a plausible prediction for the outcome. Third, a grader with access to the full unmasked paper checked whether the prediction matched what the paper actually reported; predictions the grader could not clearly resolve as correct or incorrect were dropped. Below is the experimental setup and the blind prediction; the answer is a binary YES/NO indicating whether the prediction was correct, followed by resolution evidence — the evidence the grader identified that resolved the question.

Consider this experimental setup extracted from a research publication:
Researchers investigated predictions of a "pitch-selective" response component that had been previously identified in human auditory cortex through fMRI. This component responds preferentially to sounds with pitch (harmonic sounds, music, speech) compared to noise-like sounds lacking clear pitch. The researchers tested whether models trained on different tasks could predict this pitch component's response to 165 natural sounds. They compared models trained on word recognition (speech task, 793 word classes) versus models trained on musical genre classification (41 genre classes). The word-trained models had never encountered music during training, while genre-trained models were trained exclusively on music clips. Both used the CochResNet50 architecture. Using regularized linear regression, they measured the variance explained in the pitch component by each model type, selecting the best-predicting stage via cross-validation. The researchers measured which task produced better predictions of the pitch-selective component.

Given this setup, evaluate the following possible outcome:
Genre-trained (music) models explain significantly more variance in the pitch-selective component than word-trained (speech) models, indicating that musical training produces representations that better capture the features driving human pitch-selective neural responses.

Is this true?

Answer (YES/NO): NO